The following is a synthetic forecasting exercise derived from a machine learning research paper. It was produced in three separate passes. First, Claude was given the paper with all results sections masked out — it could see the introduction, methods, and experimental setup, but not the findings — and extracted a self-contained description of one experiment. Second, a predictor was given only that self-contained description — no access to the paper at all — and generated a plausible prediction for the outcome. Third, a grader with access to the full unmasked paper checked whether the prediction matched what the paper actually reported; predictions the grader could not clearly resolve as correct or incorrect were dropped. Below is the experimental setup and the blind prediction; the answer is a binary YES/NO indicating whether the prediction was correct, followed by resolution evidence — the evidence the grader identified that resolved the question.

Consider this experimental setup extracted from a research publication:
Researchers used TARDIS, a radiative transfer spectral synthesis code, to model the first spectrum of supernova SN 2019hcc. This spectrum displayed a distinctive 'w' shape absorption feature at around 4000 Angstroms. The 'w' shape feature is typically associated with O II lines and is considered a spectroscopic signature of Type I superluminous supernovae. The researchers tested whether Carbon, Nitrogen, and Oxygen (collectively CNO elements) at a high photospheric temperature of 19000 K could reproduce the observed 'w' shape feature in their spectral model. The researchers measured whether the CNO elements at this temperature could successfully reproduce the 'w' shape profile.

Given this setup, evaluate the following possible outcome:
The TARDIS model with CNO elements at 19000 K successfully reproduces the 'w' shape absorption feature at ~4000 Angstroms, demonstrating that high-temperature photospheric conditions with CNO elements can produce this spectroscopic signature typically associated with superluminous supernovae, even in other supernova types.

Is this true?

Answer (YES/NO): YES